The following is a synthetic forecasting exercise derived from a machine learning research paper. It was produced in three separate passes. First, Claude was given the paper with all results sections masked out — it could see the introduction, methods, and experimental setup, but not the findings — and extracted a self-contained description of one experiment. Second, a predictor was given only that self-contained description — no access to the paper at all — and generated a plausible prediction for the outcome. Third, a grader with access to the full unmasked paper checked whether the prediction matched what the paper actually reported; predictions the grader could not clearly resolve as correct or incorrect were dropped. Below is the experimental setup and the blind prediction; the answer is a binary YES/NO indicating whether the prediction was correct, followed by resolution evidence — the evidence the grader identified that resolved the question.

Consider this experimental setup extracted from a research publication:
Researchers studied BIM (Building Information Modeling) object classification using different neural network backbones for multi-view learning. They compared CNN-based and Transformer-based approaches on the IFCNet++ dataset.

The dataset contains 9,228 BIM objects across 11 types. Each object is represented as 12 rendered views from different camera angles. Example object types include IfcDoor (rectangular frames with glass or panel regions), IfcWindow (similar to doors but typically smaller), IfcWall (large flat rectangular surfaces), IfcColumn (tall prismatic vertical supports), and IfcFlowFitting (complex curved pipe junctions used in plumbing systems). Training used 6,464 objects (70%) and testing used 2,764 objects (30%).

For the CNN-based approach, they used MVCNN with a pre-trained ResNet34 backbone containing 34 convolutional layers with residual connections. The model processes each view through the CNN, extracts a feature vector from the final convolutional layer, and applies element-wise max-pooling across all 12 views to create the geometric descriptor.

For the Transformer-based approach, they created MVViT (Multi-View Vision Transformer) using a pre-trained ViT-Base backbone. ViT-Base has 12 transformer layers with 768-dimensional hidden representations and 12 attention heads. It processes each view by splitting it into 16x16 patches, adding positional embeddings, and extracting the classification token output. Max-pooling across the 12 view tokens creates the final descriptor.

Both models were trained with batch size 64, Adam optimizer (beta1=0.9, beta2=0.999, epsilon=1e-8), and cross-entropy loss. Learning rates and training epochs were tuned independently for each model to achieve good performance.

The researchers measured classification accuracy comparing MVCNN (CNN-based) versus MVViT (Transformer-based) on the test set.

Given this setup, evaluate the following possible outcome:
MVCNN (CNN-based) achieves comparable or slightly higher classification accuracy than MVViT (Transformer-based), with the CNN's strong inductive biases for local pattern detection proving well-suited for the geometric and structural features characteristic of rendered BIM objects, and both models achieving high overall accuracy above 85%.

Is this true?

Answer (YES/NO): YES